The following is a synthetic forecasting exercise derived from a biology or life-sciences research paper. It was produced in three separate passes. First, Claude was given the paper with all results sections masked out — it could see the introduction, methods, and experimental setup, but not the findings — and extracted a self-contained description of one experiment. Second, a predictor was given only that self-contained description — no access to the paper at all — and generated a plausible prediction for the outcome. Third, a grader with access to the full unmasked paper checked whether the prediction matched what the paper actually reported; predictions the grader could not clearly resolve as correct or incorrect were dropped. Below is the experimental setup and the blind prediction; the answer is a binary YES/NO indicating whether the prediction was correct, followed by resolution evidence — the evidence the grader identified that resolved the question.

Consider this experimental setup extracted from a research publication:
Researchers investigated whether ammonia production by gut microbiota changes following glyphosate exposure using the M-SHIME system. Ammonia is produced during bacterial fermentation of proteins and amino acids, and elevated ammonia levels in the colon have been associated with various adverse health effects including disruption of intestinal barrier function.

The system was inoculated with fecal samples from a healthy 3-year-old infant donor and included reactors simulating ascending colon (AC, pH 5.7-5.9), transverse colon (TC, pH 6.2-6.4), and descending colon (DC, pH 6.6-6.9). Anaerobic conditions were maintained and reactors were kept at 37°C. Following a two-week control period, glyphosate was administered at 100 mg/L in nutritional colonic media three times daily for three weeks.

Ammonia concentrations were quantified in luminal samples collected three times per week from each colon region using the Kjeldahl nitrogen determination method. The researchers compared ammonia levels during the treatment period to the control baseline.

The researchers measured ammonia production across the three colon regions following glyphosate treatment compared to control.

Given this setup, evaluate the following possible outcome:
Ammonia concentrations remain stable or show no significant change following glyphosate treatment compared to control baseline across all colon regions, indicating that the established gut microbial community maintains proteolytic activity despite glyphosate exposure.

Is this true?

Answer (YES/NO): YES